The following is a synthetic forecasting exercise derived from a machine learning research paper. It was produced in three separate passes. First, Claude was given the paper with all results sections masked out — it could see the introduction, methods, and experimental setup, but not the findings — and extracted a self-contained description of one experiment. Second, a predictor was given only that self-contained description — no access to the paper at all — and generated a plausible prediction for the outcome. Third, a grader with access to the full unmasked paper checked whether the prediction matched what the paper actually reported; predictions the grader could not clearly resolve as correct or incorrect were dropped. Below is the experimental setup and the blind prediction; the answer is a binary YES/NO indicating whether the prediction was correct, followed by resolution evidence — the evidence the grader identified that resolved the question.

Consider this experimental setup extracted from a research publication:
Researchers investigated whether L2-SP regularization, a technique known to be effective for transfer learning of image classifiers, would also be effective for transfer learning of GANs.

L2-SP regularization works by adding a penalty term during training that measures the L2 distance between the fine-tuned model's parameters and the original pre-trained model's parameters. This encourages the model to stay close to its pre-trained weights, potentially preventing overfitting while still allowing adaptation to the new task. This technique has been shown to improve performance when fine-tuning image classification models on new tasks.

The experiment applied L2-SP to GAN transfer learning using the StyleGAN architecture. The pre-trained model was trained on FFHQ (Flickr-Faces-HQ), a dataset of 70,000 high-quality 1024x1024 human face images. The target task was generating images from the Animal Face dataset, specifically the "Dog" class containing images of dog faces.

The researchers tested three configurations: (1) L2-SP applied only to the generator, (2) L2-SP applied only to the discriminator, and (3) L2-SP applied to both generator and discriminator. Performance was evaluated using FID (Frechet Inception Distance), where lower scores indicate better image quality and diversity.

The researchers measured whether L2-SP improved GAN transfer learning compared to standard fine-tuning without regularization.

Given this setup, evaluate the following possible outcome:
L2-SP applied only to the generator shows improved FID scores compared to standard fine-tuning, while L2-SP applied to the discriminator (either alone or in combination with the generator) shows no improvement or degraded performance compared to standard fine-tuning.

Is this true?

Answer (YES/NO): NO